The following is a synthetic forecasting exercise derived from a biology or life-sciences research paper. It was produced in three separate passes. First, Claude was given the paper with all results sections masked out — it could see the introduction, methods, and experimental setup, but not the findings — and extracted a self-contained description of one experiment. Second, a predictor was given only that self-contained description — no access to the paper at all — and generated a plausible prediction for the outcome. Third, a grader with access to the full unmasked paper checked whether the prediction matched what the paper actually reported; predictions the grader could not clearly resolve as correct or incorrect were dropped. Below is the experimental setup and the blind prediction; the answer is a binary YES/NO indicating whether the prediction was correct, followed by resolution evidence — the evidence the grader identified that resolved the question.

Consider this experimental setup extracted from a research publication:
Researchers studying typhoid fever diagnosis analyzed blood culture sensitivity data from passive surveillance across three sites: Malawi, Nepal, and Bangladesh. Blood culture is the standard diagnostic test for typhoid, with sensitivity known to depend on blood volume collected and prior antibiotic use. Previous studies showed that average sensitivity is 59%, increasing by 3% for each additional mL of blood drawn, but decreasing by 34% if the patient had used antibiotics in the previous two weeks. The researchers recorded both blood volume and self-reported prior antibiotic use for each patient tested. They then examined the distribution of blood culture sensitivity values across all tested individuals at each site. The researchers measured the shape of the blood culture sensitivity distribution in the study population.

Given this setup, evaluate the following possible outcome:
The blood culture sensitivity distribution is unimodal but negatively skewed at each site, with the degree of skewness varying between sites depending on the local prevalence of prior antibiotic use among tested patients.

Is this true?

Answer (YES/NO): NO